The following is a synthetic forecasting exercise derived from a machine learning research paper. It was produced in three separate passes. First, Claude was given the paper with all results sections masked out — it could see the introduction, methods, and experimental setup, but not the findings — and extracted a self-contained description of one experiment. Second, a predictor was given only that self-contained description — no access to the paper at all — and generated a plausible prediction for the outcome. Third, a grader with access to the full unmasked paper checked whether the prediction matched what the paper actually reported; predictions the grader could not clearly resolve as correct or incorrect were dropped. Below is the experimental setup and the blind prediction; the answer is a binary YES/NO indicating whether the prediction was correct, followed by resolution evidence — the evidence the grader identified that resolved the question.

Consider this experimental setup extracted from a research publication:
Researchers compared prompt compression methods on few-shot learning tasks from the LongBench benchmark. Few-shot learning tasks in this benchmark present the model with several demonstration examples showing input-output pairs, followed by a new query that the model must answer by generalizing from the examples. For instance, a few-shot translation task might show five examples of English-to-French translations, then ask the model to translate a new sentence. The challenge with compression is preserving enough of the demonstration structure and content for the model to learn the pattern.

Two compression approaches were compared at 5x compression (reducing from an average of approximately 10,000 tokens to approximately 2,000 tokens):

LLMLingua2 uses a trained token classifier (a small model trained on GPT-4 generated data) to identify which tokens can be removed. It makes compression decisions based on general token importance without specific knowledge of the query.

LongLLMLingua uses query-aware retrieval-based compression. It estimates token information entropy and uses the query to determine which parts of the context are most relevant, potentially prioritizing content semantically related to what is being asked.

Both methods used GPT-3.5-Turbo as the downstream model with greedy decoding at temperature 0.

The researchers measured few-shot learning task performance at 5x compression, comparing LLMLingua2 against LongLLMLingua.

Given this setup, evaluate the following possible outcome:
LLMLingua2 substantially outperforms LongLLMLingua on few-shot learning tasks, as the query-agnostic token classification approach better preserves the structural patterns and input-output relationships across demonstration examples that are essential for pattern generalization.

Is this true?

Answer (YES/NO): NO